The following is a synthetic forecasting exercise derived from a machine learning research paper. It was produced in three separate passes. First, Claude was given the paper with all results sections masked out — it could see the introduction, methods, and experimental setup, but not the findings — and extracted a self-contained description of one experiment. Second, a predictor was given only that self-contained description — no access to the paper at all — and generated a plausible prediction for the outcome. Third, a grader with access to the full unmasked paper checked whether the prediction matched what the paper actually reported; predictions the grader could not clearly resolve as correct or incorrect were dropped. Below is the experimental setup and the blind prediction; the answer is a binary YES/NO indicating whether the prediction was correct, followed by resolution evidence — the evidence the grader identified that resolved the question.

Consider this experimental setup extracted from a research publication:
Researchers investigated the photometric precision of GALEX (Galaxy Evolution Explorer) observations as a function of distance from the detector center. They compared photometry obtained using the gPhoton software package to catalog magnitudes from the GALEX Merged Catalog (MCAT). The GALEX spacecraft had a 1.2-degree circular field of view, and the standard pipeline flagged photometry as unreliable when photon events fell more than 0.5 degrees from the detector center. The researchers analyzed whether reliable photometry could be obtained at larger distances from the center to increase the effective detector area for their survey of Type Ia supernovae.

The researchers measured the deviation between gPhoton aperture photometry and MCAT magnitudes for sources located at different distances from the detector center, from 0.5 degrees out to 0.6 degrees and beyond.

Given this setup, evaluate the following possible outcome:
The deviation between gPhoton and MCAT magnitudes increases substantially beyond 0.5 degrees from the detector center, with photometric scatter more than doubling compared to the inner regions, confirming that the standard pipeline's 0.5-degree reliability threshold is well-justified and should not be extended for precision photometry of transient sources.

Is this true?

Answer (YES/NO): NO